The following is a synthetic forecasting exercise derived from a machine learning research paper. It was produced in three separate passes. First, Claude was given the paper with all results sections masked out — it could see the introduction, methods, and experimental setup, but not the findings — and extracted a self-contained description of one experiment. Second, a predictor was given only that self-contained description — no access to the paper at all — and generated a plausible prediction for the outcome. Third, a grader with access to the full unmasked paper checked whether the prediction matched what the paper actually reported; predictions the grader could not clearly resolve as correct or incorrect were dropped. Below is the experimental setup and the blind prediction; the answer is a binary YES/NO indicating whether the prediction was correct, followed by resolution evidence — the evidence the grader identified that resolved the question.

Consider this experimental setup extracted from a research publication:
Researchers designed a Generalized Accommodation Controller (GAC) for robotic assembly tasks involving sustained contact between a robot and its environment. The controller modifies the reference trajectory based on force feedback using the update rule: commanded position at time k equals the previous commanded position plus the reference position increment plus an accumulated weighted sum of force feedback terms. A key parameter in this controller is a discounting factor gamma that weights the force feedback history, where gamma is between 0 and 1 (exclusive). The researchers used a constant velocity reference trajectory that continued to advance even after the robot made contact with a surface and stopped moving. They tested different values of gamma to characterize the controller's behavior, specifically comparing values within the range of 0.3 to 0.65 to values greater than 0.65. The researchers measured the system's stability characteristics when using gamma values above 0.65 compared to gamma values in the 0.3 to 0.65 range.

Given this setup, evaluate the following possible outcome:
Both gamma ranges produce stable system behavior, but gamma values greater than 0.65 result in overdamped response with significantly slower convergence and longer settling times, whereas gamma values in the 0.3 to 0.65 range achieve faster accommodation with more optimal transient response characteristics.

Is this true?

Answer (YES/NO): NO